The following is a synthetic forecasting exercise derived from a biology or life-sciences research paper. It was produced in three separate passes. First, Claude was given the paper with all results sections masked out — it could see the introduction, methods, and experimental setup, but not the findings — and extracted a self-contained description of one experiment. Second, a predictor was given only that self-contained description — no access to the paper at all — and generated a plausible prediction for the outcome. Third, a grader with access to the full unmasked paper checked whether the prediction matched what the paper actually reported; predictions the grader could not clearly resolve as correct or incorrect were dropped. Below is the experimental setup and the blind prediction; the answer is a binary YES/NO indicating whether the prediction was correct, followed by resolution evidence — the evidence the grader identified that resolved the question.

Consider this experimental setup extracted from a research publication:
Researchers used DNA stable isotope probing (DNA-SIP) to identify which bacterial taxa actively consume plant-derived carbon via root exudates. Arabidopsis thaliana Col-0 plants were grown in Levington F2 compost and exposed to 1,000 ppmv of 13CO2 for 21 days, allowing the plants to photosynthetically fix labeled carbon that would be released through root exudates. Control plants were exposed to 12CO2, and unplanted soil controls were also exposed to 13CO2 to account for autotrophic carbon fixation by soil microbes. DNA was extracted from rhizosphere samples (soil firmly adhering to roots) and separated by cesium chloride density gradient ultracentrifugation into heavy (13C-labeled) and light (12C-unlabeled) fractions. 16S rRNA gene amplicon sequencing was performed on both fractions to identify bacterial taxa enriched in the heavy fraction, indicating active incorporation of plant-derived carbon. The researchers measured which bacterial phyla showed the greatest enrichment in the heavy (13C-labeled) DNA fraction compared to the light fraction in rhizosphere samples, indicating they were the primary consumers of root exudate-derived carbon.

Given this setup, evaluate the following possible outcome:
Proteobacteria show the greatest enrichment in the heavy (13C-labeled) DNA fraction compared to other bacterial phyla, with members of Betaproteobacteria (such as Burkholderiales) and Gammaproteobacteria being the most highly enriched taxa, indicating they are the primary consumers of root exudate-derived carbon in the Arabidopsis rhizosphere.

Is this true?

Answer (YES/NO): NO